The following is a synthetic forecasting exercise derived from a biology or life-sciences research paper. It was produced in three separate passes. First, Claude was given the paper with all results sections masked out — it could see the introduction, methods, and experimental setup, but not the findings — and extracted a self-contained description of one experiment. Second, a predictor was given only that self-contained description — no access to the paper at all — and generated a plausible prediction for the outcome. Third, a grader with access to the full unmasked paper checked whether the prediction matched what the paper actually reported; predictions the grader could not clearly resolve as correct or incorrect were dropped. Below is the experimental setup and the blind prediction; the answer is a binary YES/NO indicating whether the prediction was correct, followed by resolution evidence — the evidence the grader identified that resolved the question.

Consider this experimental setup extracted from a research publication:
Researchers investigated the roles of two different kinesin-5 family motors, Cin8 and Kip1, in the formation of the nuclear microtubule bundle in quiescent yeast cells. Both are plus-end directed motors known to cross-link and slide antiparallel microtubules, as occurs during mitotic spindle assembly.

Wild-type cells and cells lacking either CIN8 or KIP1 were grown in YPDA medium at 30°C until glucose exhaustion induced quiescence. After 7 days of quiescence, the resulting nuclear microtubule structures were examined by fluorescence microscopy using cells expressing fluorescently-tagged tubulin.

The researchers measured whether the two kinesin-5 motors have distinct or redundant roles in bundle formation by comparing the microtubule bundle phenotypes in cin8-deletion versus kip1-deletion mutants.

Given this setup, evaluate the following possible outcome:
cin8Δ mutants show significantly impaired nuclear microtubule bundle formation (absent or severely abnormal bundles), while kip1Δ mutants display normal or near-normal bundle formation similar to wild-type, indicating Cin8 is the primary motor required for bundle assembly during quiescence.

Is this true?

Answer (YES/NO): NO